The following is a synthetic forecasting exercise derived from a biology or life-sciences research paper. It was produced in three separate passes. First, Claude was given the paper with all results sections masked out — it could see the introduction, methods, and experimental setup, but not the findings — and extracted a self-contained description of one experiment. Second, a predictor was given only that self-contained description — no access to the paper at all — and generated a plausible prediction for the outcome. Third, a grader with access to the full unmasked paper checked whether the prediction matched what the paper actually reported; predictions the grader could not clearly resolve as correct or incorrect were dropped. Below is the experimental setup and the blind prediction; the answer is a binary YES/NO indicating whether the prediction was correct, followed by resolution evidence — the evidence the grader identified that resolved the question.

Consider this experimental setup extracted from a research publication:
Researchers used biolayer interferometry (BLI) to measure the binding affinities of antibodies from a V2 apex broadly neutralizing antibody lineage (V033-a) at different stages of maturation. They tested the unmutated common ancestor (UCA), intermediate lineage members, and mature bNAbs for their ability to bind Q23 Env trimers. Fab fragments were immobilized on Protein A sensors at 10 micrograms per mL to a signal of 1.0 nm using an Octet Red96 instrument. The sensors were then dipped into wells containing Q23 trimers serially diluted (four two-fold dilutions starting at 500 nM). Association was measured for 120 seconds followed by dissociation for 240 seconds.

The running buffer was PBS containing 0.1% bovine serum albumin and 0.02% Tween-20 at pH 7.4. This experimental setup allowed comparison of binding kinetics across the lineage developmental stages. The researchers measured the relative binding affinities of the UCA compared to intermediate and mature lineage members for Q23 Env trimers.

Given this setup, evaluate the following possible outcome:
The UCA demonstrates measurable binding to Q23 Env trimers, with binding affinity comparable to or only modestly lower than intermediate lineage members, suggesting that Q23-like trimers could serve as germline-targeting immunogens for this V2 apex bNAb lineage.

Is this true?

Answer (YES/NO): NO